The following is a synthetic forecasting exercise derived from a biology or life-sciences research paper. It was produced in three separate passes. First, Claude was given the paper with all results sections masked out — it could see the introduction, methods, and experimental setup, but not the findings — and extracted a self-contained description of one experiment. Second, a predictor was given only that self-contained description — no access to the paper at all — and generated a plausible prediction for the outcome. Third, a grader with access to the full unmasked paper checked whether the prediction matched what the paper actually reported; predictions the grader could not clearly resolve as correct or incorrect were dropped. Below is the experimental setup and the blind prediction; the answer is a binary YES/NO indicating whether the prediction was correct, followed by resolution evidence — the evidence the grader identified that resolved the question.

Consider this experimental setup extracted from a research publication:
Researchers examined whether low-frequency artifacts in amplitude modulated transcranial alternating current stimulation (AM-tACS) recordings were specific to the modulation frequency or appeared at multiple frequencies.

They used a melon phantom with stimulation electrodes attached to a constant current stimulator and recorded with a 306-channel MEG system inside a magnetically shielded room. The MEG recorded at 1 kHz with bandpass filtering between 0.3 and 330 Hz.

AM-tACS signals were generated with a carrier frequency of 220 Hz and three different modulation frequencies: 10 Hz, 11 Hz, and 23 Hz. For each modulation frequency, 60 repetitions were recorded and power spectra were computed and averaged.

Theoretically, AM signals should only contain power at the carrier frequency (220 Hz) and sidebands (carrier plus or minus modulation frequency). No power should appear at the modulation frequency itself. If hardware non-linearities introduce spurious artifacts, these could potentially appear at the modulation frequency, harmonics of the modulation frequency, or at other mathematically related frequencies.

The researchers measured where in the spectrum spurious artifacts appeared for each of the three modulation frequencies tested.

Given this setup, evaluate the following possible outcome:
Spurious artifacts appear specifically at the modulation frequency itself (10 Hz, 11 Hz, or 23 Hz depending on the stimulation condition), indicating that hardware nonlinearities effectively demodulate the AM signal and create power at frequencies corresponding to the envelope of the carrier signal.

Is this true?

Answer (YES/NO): NO